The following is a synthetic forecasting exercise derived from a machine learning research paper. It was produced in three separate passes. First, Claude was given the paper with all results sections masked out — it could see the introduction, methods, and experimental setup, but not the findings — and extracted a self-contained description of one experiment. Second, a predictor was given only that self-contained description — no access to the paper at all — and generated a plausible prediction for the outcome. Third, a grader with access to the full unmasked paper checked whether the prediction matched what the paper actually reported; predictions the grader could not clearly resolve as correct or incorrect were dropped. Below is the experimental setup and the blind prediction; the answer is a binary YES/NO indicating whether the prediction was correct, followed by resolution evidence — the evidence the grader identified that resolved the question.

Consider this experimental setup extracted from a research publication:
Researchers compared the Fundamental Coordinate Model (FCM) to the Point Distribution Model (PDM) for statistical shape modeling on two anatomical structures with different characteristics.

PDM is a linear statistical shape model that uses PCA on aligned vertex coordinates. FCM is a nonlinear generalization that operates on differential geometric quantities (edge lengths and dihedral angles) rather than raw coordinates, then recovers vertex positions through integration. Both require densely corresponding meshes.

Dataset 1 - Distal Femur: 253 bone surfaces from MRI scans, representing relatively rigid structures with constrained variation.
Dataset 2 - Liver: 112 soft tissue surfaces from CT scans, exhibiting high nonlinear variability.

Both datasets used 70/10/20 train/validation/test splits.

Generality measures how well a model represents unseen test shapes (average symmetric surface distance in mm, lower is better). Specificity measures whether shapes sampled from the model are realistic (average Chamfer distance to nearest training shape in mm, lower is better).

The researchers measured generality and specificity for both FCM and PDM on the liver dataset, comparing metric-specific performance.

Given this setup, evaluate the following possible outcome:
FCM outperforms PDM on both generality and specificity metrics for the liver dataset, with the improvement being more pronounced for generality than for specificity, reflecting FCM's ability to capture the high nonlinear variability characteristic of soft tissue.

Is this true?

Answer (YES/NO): NO